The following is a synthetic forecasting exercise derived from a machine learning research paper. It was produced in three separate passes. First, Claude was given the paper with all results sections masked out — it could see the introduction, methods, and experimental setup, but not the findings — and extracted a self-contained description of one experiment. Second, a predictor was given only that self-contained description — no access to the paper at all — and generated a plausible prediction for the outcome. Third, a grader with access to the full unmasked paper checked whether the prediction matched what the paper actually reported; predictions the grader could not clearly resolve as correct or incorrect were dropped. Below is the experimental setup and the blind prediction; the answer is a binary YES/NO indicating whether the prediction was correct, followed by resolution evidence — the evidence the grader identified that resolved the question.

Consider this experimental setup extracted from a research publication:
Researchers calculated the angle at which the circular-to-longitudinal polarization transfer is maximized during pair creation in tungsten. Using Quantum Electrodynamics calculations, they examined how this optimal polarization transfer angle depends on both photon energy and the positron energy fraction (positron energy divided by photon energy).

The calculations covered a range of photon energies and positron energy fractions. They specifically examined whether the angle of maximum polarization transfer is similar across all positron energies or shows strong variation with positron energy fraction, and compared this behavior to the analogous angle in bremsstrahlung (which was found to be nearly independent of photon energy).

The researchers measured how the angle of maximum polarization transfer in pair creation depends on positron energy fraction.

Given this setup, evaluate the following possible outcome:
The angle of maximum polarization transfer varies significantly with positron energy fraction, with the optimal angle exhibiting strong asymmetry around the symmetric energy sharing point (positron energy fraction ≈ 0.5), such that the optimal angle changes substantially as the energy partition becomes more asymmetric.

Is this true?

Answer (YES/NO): YES